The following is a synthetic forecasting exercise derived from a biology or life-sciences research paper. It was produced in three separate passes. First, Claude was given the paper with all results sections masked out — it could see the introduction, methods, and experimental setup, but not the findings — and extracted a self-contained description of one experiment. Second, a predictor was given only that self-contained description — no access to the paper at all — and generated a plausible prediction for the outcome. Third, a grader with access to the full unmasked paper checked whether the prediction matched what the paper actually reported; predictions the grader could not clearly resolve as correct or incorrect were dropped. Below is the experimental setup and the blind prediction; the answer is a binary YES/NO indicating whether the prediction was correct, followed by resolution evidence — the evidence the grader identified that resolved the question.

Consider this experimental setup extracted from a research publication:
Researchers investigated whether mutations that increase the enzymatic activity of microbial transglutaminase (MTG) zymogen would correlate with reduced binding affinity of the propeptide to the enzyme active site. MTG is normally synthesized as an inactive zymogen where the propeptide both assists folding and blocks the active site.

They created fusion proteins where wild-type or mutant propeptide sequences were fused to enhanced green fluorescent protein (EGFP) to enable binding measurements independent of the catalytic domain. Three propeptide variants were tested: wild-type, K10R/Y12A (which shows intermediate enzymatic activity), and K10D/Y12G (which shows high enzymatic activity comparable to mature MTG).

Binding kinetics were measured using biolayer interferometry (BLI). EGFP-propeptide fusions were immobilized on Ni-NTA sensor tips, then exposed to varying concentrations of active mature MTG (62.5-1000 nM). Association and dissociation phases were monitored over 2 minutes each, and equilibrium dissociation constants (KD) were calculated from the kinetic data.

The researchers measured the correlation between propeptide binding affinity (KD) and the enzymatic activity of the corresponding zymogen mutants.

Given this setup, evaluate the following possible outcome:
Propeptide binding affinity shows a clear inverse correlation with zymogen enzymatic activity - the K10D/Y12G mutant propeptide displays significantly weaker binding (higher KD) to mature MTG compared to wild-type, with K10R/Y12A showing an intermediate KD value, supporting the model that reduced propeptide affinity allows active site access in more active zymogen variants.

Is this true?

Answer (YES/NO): YES